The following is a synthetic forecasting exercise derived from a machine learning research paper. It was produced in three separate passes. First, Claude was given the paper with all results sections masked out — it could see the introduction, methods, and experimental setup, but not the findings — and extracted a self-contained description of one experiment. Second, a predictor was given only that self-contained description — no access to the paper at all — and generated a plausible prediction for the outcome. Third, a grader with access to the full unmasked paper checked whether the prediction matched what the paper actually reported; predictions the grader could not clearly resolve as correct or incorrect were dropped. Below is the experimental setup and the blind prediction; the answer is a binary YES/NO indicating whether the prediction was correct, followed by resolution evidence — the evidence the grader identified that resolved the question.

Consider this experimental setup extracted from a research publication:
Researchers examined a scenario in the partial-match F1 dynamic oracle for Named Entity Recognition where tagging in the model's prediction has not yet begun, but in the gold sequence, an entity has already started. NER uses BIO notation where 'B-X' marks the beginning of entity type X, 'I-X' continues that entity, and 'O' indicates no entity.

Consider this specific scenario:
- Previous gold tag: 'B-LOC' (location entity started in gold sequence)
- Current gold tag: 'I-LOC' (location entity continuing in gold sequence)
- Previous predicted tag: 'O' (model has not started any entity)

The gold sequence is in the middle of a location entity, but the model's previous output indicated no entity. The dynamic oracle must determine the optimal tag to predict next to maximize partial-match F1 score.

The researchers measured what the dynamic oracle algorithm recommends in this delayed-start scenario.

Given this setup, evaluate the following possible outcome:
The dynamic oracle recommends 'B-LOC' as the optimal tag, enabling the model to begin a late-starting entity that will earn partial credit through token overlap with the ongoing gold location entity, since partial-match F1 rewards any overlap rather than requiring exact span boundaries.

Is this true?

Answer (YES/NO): YES